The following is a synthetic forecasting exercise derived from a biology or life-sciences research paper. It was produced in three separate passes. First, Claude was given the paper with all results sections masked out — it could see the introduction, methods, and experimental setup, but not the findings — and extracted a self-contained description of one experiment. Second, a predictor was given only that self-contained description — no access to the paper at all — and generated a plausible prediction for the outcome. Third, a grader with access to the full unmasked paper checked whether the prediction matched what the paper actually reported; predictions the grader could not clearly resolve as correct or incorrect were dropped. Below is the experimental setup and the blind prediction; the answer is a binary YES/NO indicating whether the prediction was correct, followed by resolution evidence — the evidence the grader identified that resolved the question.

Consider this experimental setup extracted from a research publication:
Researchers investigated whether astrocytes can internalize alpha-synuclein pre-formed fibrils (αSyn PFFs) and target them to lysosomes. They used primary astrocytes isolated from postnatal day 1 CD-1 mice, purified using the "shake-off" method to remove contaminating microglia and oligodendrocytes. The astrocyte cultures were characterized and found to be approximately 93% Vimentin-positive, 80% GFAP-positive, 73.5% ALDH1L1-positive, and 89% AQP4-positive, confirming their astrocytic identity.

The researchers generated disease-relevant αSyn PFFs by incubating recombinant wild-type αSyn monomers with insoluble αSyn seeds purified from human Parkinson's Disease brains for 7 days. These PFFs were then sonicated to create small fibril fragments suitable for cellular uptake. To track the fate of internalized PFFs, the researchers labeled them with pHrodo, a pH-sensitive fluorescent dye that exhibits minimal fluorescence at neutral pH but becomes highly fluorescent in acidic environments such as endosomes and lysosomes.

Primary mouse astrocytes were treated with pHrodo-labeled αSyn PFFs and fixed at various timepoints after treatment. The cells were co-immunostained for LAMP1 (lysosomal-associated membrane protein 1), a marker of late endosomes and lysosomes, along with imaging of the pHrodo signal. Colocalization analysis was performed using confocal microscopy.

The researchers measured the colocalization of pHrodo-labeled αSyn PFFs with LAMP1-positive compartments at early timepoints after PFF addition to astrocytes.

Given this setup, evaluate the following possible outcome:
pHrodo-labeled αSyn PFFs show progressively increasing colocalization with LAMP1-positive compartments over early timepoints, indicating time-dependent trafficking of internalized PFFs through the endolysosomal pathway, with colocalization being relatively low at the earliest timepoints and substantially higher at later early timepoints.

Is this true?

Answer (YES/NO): NO